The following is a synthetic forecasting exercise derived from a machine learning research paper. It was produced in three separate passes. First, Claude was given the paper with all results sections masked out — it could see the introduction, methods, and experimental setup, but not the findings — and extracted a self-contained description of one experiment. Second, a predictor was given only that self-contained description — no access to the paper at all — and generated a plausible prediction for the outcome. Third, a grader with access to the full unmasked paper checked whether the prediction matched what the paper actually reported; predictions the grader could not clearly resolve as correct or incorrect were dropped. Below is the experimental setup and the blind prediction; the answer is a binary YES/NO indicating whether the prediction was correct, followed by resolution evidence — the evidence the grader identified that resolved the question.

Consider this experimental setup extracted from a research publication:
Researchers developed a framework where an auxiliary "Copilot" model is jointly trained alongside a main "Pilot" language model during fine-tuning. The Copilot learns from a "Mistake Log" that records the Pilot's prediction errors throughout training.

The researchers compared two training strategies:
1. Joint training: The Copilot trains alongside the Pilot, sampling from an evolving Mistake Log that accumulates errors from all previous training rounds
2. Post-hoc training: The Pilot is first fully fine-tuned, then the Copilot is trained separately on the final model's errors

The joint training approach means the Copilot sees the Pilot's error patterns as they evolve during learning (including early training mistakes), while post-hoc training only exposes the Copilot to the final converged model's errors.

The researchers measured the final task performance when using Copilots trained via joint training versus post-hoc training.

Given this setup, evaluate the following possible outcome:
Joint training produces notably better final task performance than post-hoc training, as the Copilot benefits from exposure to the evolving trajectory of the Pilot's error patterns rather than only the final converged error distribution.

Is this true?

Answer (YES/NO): YES